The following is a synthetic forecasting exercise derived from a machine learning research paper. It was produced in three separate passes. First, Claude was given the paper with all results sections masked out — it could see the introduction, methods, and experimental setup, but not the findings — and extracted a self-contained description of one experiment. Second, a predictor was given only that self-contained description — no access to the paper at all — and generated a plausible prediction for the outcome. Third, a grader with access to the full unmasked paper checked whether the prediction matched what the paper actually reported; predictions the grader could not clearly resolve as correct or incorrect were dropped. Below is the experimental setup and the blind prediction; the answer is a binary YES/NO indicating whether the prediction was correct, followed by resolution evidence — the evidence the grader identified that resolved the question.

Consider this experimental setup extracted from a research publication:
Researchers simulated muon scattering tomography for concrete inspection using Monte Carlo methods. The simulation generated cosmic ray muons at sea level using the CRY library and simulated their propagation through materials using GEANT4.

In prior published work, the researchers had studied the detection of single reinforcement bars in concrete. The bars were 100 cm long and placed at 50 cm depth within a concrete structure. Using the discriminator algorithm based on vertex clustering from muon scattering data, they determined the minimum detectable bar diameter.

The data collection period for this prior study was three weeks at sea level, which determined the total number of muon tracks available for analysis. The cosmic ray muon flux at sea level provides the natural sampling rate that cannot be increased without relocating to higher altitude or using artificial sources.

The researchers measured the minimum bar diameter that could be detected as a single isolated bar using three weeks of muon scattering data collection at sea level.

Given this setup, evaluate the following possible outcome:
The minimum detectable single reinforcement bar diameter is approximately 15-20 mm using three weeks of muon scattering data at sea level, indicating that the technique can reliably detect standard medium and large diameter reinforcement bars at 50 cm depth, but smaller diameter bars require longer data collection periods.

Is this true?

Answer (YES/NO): NO